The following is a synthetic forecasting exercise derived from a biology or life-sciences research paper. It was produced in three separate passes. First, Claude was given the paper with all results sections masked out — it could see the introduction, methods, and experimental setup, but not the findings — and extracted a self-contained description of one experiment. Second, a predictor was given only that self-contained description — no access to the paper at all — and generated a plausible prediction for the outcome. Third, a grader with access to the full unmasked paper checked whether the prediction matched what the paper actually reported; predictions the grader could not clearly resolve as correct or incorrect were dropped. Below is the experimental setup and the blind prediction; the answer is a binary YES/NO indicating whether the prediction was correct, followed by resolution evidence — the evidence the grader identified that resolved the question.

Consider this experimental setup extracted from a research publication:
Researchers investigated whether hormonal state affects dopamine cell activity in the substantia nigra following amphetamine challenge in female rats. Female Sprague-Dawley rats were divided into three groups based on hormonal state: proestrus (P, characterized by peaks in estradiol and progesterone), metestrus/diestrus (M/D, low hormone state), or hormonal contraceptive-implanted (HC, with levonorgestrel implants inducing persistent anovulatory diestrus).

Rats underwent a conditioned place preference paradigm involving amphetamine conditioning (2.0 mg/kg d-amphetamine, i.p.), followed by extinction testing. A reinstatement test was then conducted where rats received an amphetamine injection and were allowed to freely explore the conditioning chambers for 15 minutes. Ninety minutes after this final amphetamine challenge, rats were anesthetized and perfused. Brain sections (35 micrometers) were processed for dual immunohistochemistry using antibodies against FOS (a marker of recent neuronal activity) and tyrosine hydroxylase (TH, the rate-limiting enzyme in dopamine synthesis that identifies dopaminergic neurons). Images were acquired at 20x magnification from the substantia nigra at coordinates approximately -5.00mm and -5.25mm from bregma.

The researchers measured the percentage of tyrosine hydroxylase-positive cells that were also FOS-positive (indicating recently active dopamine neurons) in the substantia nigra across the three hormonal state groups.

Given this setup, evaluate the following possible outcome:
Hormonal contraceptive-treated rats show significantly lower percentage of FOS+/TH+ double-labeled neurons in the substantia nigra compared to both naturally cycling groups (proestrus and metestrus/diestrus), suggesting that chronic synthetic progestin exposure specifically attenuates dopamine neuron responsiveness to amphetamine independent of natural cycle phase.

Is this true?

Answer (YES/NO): NO